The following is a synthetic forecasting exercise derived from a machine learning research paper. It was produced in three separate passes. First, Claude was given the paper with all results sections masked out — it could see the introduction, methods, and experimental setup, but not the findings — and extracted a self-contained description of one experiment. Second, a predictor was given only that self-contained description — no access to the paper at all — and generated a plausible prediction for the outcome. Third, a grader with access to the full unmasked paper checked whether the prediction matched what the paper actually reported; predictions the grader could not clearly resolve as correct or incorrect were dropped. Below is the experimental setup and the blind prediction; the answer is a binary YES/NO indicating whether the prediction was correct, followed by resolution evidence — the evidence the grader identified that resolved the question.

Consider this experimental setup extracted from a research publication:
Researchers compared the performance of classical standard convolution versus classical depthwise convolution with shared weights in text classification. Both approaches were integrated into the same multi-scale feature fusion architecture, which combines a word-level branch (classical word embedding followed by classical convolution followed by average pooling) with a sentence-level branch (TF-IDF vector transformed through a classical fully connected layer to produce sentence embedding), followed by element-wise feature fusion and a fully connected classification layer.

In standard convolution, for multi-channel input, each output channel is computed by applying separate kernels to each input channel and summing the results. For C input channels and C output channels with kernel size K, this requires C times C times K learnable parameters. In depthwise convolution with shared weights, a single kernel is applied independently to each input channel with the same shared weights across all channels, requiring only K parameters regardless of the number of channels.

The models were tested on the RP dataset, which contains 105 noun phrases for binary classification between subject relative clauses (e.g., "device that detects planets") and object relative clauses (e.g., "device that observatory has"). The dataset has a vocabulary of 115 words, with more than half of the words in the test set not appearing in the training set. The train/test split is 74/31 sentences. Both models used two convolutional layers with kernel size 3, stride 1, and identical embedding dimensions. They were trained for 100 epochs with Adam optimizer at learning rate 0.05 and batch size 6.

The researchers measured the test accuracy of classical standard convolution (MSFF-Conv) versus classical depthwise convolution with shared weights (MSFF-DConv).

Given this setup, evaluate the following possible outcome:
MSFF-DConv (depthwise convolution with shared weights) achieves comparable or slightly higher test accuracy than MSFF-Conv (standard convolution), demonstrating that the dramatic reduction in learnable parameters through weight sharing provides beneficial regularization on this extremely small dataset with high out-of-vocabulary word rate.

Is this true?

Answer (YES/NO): NO